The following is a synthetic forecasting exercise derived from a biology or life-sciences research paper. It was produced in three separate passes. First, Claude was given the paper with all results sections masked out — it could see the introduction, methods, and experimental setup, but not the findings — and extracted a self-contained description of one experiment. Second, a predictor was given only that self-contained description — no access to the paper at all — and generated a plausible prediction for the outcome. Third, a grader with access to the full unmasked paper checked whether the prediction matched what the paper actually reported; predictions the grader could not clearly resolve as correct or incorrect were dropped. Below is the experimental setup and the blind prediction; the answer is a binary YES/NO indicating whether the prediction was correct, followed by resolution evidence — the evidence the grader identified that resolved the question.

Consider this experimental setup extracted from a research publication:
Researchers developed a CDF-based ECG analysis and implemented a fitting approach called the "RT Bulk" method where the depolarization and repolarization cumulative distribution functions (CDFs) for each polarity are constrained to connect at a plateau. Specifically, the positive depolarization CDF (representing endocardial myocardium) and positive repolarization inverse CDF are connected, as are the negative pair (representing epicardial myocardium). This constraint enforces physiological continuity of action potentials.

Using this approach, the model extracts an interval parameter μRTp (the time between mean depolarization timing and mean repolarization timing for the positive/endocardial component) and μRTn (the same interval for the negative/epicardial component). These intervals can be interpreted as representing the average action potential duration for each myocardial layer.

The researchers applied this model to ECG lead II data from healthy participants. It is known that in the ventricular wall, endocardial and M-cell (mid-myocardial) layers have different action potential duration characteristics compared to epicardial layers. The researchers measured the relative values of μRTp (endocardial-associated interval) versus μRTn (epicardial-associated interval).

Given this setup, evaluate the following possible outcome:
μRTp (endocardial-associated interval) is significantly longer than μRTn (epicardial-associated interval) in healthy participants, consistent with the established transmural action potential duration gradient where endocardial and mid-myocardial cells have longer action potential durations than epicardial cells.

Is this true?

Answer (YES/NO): YES